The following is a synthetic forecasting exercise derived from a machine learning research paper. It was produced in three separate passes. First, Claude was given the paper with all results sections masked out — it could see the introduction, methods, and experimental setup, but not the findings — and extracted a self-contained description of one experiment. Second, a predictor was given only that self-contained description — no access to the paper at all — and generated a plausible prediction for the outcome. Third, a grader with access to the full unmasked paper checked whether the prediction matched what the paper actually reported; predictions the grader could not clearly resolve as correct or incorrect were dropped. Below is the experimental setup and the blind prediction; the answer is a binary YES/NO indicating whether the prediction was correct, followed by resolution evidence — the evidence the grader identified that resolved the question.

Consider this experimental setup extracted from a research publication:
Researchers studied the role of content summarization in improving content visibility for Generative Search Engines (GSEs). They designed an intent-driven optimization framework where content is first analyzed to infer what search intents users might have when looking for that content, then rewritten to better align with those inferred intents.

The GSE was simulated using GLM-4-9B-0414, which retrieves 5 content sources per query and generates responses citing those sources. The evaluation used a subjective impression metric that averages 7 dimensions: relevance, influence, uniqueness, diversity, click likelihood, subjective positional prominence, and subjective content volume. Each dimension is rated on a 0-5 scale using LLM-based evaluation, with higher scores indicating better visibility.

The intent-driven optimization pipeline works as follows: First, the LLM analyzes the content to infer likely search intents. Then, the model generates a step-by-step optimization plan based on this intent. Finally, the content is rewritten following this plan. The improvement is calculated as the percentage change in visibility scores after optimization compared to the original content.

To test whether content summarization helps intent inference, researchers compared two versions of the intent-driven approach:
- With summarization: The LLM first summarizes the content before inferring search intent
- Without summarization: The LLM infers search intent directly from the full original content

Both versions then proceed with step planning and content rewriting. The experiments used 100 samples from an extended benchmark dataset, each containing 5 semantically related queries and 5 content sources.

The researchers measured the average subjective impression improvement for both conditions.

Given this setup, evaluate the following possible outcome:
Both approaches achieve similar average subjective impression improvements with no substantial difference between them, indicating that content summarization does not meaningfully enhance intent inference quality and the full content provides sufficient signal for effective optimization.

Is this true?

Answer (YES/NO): NO